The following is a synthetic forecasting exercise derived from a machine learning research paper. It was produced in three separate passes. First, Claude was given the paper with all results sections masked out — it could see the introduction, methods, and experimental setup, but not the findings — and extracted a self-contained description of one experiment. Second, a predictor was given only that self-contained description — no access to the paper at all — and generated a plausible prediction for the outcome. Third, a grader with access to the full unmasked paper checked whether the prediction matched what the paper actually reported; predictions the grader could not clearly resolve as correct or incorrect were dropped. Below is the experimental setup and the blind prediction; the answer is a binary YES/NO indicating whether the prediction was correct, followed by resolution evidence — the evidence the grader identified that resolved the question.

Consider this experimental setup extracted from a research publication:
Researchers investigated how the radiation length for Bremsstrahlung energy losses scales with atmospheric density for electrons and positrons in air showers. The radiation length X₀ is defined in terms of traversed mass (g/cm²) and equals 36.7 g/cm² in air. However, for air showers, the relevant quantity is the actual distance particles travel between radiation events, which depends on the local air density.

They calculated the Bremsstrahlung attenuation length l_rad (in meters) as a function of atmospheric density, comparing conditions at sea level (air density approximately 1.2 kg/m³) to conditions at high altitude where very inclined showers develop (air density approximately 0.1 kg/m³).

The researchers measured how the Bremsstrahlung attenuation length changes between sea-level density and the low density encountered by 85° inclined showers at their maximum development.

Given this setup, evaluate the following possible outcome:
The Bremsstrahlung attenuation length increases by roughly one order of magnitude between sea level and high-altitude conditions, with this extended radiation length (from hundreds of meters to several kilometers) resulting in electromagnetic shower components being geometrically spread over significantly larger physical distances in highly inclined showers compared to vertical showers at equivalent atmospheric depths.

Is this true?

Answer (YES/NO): YES